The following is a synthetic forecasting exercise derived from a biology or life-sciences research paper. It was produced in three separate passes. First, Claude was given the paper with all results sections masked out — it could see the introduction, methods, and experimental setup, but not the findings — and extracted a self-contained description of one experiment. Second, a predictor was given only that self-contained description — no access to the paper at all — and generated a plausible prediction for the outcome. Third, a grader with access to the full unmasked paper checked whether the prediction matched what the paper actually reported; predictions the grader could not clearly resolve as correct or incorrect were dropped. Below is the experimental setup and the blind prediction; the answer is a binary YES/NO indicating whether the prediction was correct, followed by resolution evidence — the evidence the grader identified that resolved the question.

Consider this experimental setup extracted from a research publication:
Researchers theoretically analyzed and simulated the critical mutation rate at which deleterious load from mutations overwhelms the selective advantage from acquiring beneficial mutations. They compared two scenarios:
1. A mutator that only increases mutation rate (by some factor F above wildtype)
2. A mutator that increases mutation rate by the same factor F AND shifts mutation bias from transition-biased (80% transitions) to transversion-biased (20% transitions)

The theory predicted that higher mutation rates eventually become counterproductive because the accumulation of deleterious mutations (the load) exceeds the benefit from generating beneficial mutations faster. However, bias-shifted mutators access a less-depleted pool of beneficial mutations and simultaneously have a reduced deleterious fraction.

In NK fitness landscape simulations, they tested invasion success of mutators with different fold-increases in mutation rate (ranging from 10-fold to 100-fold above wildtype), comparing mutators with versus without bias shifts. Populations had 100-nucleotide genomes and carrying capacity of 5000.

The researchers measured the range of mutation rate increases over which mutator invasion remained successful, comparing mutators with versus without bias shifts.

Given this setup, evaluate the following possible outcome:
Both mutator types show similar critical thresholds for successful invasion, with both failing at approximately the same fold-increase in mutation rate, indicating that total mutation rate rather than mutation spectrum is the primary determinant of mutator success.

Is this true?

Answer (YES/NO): NO